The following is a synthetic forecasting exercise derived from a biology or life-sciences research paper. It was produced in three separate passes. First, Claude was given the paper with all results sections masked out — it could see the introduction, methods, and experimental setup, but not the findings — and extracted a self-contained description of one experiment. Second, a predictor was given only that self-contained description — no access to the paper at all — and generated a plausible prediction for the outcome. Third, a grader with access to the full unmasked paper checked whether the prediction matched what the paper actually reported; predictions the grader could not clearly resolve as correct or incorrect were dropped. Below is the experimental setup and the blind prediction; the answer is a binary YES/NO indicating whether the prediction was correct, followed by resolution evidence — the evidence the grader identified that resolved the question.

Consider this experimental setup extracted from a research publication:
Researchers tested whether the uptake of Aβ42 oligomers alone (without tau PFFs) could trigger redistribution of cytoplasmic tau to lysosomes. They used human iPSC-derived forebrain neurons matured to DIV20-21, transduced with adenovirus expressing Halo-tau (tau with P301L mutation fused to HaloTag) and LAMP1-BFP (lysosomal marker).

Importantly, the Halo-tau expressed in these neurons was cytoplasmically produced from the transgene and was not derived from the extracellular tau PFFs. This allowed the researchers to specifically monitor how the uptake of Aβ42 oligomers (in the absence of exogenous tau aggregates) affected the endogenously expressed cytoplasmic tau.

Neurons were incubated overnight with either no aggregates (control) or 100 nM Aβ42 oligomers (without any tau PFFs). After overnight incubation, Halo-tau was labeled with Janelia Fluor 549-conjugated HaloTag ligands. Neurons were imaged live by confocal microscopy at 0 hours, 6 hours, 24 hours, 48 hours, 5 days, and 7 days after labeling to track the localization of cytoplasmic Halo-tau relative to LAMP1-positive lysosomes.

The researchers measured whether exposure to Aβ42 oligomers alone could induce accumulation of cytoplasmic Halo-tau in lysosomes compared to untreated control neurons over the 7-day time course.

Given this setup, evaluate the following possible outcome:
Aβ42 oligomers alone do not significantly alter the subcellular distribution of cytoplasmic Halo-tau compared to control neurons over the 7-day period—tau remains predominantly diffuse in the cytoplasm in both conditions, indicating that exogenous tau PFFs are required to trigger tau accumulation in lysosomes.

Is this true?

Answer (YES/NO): NO